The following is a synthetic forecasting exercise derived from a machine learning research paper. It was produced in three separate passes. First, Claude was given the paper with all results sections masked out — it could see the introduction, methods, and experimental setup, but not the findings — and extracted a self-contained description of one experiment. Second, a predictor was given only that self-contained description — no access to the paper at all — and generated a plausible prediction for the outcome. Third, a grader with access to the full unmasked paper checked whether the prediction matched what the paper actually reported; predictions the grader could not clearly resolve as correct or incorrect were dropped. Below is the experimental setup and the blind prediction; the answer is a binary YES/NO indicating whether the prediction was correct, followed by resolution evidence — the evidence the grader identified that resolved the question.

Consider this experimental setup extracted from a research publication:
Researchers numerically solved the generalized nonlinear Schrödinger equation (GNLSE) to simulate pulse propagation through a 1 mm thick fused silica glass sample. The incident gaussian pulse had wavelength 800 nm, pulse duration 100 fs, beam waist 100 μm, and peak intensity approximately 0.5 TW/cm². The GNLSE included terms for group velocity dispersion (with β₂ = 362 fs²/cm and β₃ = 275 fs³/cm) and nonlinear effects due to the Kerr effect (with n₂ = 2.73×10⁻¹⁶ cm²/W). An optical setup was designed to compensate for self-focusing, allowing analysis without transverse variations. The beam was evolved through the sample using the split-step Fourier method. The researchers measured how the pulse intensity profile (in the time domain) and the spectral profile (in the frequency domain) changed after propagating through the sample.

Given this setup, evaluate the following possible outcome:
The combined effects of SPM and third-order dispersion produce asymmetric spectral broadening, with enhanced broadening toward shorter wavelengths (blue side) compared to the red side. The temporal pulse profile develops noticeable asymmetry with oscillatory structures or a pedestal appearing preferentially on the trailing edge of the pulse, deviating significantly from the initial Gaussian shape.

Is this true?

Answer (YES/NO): NO